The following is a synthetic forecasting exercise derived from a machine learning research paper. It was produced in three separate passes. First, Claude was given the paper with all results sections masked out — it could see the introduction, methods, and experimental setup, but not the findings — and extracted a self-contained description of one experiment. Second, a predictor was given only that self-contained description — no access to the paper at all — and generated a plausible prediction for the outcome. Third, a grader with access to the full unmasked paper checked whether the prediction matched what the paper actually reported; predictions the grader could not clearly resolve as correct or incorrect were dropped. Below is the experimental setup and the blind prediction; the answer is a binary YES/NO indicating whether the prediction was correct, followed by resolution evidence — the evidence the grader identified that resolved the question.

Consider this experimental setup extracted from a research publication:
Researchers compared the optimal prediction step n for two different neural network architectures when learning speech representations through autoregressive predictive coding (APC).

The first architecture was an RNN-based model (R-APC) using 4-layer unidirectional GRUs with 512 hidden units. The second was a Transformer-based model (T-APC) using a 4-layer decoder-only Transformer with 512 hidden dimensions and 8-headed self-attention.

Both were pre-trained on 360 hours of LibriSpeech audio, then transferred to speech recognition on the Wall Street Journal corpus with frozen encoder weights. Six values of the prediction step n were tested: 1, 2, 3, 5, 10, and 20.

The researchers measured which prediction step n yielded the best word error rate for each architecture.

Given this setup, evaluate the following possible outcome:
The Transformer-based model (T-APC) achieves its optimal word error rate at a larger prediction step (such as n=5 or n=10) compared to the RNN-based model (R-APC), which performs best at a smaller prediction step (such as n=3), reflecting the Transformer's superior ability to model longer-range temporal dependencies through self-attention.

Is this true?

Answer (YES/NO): YES